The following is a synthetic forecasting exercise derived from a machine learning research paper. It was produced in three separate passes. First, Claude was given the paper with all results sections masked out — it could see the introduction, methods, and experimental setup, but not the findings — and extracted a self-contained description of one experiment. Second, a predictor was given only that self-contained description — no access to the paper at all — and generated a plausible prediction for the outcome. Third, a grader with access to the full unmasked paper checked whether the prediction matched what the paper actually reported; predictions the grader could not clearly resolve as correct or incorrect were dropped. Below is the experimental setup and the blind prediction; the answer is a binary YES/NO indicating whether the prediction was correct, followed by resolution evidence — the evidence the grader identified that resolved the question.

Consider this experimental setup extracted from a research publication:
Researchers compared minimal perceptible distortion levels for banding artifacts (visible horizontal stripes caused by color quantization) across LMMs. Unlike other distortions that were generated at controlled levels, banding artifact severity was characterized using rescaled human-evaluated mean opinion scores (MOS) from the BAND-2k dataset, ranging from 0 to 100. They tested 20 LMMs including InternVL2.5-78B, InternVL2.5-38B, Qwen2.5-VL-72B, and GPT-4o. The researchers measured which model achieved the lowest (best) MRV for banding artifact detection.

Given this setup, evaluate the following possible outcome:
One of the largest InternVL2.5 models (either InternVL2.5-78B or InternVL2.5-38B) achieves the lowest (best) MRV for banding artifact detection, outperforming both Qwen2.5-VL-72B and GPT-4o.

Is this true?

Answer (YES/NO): YES